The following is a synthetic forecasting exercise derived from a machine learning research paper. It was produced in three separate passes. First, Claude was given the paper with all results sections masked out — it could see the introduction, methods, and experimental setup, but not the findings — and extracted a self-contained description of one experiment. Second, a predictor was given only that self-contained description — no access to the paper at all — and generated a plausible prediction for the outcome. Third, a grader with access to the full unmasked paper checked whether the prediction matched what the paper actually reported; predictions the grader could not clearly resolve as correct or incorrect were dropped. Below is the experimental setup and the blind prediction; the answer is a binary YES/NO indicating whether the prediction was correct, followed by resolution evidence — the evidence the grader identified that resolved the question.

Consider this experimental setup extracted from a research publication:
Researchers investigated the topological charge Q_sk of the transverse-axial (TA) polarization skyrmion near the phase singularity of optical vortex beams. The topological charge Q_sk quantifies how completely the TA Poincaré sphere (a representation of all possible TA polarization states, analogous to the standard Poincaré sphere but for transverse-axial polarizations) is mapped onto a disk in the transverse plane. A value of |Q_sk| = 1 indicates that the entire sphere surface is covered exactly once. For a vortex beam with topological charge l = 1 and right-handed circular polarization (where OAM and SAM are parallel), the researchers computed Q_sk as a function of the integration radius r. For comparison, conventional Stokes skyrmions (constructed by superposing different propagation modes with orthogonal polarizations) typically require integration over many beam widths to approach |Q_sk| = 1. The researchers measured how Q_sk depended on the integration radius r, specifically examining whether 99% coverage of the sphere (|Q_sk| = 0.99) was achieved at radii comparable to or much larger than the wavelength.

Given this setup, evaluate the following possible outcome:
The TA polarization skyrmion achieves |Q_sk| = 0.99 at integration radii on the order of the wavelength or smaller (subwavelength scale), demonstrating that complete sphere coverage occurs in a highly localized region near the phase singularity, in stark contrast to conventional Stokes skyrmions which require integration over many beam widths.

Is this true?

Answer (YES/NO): YES